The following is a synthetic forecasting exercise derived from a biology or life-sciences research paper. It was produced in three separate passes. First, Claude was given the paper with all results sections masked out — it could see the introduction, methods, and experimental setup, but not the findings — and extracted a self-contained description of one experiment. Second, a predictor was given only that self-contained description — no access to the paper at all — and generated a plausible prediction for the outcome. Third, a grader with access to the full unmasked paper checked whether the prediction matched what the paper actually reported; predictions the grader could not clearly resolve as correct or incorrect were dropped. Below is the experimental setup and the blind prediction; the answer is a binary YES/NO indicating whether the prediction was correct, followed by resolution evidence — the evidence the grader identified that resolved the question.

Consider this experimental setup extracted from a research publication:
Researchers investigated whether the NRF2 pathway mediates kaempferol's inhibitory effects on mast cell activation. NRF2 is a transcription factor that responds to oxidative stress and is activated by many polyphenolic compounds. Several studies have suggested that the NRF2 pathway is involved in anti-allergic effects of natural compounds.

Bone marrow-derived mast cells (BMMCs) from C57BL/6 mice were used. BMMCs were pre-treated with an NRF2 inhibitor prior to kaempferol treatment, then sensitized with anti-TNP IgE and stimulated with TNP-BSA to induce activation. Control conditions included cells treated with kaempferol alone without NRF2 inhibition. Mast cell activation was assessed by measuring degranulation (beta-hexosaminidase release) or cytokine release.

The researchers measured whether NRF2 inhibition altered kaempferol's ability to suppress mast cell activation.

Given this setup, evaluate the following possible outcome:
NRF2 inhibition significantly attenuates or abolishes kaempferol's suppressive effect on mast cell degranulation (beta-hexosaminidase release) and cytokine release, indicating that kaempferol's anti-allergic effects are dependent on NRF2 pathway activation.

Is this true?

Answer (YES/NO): NO